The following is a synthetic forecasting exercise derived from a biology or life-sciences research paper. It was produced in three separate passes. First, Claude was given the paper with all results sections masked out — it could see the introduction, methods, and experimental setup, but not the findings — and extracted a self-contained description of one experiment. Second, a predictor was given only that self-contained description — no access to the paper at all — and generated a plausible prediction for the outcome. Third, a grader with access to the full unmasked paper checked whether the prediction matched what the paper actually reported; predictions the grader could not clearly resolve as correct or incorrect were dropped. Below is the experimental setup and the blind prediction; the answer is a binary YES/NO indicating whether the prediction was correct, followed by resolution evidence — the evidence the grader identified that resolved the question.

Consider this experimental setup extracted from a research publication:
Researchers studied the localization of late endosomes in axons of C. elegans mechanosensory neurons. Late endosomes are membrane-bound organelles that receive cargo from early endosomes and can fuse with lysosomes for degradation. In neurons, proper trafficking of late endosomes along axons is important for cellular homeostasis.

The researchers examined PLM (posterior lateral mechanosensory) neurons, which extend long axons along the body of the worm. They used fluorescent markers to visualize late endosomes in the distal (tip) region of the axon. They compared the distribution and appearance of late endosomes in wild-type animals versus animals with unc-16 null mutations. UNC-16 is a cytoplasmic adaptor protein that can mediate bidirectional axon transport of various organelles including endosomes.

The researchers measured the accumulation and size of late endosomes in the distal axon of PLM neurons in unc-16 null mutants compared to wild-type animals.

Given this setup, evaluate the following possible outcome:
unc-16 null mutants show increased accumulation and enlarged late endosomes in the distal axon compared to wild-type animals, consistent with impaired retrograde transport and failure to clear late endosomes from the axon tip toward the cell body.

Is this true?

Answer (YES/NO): YES